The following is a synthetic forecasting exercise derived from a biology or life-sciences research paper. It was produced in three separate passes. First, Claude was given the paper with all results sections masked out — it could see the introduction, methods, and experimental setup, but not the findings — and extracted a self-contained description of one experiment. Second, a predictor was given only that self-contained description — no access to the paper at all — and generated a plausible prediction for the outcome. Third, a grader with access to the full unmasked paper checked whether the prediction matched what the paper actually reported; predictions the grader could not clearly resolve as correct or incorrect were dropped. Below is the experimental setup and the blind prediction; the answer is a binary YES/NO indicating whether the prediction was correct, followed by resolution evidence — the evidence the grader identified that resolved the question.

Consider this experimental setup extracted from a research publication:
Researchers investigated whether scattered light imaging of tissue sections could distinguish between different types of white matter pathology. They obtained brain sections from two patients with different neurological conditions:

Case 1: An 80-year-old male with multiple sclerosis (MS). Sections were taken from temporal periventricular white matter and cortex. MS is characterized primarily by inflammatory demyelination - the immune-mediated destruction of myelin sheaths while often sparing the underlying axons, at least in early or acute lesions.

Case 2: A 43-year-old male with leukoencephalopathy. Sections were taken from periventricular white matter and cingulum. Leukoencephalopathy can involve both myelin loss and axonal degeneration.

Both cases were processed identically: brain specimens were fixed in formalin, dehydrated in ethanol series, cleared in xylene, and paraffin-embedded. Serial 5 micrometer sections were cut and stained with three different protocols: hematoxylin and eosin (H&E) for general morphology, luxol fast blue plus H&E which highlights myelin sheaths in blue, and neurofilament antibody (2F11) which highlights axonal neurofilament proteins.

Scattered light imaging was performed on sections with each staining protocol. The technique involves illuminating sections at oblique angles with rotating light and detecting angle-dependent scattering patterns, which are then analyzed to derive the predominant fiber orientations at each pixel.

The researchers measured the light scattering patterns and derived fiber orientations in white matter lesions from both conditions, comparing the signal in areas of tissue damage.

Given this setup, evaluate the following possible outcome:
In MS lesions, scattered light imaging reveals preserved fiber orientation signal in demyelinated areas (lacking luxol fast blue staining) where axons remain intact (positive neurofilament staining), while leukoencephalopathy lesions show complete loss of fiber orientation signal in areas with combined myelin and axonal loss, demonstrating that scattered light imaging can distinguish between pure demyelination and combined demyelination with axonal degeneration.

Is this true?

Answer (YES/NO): NO